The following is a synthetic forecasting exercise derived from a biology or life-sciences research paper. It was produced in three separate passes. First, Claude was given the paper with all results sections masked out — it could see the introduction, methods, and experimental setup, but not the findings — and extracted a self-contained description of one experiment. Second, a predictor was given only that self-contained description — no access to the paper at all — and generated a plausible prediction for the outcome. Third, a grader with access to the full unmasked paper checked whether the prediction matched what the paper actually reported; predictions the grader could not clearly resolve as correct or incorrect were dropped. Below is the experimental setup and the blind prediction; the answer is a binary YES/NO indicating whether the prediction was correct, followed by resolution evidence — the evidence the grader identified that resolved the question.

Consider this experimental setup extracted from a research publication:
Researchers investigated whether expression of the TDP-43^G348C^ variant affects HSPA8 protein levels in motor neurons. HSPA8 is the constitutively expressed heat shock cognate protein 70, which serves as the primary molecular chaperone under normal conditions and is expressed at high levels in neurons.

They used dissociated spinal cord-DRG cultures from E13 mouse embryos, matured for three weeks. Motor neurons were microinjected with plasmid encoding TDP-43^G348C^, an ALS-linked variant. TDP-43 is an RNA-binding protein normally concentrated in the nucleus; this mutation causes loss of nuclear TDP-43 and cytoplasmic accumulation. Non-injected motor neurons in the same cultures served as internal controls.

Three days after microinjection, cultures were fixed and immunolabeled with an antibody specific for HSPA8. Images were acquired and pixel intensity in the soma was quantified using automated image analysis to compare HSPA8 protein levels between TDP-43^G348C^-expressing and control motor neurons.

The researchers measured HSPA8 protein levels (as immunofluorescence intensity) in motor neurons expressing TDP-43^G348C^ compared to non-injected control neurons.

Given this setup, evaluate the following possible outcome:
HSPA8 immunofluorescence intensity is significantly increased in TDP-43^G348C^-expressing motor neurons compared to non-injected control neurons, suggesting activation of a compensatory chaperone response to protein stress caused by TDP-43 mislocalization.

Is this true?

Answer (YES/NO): NO